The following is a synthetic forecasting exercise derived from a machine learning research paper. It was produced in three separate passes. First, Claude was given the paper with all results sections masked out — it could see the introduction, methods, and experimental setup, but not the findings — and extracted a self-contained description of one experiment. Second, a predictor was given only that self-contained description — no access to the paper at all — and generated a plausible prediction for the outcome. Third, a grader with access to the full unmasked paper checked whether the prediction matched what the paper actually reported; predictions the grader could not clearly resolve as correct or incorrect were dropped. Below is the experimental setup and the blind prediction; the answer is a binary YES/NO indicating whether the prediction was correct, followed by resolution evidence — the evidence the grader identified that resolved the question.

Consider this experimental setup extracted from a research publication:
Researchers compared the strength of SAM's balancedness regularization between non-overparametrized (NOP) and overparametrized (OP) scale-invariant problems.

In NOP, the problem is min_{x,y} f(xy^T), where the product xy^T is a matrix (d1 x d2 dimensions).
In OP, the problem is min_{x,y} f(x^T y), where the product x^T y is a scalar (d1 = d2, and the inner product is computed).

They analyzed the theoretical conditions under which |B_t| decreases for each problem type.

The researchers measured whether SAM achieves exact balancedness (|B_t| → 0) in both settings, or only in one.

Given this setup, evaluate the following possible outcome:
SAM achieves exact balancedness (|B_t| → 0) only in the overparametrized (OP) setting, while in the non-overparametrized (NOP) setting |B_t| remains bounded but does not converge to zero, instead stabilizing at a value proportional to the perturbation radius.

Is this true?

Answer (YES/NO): NO